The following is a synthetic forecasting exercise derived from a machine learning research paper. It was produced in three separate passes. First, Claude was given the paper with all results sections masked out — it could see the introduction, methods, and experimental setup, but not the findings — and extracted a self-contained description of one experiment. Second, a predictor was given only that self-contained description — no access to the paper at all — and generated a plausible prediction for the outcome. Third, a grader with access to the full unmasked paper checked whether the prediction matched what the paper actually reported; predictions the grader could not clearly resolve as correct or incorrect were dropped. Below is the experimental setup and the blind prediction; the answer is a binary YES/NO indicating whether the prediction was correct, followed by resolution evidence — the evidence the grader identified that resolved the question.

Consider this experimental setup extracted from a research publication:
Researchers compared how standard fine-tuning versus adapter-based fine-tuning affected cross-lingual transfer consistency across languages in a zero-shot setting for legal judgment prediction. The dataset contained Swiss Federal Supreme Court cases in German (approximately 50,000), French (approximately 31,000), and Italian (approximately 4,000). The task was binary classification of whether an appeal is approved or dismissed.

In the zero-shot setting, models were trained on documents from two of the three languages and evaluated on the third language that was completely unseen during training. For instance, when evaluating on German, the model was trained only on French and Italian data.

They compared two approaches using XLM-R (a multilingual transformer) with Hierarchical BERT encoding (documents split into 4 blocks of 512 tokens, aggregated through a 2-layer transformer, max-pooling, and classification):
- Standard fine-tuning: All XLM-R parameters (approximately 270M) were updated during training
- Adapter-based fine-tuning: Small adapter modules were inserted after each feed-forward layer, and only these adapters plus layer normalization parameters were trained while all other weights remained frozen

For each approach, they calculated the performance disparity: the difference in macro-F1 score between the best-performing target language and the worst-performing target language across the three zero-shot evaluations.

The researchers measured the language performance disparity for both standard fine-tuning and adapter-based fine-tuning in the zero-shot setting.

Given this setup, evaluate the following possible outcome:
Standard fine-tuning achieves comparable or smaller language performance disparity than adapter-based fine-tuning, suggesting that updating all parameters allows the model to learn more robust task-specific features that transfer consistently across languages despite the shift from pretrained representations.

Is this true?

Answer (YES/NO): NO